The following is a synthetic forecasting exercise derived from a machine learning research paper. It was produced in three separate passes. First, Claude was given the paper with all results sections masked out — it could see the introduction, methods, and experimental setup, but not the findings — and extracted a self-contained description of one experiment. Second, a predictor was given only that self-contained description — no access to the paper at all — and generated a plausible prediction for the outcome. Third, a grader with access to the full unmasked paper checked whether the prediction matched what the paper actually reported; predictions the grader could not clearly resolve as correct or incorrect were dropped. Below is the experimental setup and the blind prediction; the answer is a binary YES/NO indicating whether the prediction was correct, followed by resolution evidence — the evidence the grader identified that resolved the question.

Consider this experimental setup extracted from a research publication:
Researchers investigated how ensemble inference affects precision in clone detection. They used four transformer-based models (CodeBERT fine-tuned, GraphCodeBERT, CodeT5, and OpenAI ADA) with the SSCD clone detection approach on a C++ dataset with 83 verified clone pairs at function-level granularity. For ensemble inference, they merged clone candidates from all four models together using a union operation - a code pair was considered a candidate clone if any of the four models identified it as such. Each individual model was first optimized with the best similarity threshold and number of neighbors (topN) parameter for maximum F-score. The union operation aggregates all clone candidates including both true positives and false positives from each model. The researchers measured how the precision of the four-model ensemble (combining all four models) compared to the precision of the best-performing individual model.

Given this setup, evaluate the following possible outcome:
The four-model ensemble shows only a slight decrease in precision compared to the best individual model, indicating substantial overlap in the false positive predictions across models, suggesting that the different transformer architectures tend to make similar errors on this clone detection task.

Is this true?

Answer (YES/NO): NO